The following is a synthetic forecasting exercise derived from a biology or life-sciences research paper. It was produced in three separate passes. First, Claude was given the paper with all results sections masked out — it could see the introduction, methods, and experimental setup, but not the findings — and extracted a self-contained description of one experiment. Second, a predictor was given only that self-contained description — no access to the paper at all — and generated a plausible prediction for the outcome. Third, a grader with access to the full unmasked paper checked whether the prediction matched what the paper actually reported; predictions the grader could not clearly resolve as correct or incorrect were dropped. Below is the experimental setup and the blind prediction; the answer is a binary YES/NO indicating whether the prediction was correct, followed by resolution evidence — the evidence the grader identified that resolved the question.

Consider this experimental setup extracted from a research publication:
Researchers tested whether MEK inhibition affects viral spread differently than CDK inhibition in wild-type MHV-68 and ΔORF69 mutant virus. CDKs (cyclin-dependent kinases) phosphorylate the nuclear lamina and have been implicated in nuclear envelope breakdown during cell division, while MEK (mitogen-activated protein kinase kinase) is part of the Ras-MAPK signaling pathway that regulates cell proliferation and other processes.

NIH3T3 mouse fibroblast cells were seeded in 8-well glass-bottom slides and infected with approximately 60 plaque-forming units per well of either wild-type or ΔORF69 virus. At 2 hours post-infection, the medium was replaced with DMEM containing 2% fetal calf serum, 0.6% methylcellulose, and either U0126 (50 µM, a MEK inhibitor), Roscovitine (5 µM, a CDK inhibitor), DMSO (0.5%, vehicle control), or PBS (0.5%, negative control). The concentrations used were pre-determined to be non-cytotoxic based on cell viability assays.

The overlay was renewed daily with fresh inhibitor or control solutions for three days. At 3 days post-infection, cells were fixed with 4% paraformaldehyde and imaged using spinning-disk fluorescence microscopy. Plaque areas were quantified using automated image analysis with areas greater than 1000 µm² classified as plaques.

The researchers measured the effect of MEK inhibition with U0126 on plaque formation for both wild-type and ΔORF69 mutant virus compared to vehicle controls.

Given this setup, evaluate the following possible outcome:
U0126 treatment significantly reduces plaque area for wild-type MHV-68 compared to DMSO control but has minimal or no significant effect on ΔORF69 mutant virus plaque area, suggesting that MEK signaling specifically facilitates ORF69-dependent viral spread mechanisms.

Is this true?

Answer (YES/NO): YES